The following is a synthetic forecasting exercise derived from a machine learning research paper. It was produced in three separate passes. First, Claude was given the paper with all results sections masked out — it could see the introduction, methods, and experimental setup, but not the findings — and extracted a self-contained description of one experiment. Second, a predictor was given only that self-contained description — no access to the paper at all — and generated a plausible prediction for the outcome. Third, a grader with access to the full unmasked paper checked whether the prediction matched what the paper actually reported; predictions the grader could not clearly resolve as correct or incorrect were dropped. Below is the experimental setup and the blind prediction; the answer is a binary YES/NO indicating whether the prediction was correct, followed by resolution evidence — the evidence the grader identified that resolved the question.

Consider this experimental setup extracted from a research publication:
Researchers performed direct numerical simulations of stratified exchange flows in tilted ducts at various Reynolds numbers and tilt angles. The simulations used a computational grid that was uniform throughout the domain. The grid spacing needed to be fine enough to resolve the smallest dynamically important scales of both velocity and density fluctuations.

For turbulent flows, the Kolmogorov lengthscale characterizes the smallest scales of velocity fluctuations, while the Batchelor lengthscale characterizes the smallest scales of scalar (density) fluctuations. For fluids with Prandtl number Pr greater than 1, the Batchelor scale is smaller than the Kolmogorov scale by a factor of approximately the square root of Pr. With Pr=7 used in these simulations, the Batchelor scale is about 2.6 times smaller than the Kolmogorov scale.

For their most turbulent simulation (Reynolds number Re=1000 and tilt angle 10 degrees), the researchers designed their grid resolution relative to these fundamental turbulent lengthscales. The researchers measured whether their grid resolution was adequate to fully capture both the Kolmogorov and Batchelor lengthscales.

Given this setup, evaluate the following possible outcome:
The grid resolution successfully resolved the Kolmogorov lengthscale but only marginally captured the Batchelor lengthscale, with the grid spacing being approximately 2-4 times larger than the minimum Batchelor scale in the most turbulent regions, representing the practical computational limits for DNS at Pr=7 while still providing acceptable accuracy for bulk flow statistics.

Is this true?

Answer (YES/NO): YES